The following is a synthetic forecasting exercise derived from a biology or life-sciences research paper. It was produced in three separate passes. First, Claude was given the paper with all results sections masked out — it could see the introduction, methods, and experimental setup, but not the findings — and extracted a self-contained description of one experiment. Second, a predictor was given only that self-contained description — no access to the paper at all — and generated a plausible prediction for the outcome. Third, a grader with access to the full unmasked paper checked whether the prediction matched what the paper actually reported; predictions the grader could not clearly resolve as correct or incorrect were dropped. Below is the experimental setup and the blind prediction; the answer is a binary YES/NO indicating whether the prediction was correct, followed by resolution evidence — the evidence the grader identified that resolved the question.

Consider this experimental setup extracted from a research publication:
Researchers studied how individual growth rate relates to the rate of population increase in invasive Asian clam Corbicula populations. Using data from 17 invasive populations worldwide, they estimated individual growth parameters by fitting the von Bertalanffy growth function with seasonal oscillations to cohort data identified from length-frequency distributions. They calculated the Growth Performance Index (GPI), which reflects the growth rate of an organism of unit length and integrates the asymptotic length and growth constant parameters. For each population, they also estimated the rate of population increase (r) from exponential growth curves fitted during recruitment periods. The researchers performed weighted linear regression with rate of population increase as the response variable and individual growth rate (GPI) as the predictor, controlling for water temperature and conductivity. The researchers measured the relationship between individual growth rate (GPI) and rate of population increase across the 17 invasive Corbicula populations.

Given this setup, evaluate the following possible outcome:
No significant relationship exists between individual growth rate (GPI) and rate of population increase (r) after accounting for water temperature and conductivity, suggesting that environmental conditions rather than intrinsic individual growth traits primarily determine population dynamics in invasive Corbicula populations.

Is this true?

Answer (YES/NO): NO